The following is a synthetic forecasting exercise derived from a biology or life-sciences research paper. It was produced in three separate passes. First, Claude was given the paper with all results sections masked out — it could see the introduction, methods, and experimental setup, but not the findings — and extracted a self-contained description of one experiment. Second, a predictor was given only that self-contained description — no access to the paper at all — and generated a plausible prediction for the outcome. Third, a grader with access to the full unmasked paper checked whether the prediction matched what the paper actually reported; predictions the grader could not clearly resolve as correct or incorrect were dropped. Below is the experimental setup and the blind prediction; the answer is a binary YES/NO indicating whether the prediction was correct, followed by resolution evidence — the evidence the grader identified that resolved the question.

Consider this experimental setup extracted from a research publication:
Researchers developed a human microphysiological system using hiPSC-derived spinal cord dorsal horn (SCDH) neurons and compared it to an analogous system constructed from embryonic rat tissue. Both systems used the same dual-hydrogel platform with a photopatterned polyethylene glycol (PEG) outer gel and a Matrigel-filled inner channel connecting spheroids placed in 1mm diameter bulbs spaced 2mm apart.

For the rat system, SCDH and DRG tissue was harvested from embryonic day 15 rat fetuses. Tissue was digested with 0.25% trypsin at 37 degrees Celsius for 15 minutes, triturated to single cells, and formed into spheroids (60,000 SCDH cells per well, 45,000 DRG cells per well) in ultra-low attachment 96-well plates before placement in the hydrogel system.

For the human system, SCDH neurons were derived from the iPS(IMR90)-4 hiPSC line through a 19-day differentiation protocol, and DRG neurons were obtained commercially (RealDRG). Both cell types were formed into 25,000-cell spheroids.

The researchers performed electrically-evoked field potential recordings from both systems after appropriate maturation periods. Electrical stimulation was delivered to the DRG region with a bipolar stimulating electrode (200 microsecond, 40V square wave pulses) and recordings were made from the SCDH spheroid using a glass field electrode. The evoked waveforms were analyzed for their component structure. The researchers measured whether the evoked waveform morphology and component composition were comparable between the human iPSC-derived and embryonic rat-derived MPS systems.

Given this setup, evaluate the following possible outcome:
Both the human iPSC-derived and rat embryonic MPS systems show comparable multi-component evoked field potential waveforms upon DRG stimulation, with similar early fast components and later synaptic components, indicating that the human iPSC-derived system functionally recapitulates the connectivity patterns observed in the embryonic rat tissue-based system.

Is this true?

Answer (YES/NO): YES